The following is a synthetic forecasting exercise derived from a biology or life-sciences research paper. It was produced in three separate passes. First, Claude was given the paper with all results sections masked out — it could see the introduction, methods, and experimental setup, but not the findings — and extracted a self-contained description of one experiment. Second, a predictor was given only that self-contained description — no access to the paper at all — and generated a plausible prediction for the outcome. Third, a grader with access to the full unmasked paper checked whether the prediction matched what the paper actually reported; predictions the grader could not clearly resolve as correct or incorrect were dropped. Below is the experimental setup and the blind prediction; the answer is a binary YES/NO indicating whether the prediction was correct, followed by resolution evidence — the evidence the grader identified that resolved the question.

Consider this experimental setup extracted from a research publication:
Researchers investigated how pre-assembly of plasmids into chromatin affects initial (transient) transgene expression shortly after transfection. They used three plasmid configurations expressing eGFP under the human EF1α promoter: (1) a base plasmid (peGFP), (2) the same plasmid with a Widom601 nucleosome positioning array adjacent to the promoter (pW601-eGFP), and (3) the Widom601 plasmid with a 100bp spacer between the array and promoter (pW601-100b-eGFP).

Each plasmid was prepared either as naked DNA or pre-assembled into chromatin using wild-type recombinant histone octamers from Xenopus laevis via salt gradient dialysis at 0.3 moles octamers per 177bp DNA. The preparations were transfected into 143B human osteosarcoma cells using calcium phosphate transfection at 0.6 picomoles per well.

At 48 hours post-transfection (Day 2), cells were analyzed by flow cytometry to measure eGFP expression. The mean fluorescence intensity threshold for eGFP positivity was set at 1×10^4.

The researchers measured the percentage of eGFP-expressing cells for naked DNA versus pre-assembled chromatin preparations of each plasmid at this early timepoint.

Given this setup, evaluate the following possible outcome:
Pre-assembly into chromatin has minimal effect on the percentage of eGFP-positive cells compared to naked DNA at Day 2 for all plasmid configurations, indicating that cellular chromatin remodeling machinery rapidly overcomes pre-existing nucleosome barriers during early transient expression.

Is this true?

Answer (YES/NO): NO